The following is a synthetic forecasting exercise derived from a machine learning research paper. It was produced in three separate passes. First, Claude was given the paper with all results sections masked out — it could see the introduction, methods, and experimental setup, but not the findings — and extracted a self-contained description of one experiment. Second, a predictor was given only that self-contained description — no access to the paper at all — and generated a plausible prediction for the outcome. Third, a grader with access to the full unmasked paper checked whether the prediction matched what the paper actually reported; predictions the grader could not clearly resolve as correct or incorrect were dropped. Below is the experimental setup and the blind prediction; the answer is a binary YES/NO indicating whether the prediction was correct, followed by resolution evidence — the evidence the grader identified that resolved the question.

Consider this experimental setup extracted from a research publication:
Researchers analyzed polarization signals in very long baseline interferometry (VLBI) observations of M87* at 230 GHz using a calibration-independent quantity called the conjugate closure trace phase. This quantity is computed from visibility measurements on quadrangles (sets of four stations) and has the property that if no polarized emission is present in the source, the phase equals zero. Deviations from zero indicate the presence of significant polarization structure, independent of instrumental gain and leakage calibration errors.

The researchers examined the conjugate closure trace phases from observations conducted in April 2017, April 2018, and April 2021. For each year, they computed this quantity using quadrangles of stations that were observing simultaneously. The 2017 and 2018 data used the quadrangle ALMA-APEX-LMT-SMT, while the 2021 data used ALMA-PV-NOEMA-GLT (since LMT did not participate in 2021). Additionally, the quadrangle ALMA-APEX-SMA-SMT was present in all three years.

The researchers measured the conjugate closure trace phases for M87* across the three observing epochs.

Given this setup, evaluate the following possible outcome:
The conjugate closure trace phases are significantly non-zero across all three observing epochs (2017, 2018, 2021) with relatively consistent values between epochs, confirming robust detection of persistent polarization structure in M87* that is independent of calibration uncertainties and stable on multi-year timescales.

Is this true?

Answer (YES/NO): NO